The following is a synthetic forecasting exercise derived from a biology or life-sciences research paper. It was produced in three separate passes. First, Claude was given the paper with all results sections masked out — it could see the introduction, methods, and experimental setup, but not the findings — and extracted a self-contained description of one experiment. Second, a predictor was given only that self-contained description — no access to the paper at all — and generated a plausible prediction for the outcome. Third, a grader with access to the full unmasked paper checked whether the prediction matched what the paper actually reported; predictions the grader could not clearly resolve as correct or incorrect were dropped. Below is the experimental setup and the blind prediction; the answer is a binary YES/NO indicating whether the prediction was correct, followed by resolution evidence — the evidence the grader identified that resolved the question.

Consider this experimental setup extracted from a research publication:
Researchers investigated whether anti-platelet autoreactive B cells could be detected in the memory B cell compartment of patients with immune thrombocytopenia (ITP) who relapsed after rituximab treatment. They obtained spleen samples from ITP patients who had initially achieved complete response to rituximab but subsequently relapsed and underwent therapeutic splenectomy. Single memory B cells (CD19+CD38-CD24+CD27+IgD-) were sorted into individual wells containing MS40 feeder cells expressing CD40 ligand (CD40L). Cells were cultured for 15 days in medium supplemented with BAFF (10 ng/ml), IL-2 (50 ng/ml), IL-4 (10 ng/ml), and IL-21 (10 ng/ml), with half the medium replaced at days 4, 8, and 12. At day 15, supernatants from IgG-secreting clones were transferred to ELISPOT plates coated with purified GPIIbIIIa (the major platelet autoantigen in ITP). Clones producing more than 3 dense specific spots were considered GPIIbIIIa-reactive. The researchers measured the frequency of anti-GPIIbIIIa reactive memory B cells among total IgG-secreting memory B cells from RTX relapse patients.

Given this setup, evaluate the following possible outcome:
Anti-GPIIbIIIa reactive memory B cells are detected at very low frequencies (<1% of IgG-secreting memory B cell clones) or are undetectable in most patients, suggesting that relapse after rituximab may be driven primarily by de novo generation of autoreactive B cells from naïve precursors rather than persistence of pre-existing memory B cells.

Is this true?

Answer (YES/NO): NO